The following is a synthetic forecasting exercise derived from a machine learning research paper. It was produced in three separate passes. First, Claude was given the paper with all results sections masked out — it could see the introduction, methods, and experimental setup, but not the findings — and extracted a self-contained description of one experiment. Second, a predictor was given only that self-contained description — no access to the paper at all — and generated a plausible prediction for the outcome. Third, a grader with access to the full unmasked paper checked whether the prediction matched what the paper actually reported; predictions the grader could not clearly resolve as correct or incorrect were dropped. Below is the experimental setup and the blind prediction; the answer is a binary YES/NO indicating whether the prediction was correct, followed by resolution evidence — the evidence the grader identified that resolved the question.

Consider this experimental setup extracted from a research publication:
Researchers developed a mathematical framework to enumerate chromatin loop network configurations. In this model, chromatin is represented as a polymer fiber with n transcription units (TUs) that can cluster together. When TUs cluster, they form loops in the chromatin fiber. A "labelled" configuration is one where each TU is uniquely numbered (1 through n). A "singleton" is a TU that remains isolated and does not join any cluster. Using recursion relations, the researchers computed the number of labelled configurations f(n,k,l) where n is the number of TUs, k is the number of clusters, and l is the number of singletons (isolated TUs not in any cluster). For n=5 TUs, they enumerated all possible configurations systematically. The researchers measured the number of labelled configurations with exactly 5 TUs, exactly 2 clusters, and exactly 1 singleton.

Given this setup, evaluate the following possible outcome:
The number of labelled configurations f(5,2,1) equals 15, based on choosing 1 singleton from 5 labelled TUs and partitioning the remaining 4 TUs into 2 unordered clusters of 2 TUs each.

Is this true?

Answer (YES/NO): YES